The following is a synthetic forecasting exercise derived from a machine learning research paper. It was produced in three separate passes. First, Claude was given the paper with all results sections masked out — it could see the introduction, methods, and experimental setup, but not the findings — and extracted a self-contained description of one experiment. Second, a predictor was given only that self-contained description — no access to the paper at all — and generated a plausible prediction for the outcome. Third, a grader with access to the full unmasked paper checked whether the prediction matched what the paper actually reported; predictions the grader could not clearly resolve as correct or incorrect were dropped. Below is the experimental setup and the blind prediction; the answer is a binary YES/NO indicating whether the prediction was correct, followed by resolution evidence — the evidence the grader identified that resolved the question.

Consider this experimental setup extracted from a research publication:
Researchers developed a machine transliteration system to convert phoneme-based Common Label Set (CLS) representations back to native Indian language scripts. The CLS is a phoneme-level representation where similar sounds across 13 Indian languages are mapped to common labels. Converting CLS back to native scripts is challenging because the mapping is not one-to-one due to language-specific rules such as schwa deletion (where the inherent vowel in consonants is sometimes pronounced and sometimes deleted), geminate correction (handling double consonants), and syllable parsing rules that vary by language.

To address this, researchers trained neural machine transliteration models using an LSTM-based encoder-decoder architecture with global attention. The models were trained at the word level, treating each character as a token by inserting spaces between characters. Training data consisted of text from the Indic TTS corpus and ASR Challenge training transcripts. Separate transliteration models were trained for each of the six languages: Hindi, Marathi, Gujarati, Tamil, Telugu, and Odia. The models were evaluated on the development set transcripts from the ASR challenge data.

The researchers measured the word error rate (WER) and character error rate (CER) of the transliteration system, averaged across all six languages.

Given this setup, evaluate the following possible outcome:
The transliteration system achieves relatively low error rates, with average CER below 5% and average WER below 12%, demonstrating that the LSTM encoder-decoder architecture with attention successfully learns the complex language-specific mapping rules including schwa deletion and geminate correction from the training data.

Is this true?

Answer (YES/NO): YES